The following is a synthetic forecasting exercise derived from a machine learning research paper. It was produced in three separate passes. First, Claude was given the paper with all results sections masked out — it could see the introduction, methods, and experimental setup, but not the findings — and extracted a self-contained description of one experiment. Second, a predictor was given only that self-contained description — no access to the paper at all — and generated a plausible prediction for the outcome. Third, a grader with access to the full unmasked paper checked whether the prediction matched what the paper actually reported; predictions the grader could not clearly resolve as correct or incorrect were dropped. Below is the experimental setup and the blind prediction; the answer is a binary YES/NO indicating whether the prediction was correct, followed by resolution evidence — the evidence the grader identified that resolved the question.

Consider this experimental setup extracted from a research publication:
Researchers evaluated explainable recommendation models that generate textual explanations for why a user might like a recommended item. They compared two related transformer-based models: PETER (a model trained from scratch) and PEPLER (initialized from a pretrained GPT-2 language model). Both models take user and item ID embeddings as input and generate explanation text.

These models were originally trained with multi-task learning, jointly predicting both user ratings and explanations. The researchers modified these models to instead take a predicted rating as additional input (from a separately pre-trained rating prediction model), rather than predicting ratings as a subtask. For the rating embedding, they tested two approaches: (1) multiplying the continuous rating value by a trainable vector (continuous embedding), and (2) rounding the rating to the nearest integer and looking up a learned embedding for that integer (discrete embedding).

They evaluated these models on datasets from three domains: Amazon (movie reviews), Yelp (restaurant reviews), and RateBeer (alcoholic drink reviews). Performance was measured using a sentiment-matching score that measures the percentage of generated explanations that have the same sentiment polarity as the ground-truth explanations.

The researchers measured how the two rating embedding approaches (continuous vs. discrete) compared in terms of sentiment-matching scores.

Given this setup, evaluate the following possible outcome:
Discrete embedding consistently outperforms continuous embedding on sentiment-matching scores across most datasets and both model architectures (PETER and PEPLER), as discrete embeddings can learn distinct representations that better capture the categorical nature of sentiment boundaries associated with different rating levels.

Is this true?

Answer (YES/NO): NO